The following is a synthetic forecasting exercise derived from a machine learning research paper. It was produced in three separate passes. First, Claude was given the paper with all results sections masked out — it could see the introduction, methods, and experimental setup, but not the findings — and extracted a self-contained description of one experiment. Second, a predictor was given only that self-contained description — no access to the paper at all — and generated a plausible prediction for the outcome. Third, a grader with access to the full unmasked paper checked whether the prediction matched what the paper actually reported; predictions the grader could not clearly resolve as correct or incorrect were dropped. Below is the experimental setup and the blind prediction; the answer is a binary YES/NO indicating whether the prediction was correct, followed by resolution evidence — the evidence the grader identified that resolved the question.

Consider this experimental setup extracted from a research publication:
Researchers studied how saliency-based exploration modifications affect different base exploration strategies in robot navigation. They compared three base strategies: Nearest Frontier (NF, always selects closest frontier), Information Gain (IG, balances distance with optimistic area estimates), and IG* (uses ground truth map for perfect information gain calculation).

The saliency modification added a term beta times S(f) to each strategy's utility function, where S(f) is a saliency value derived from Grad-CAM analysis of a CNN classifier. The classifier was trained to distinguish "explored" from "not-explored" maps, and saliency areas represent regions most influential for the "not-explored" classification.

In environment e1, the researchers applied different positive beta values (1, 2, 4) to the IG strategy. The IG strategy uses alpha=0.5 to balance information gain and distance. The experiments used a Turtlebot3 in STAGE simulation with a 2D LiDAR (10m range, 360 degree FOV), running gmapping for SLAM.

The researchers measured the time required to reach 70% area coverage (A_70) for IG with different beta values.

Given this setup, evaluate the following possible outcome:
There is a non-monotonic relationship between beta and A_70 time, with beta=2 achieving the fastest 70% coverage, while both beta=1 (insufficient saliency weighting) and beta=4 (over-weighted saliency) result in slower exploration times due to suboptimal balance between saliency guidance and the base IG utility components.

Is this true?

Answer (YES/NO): NO